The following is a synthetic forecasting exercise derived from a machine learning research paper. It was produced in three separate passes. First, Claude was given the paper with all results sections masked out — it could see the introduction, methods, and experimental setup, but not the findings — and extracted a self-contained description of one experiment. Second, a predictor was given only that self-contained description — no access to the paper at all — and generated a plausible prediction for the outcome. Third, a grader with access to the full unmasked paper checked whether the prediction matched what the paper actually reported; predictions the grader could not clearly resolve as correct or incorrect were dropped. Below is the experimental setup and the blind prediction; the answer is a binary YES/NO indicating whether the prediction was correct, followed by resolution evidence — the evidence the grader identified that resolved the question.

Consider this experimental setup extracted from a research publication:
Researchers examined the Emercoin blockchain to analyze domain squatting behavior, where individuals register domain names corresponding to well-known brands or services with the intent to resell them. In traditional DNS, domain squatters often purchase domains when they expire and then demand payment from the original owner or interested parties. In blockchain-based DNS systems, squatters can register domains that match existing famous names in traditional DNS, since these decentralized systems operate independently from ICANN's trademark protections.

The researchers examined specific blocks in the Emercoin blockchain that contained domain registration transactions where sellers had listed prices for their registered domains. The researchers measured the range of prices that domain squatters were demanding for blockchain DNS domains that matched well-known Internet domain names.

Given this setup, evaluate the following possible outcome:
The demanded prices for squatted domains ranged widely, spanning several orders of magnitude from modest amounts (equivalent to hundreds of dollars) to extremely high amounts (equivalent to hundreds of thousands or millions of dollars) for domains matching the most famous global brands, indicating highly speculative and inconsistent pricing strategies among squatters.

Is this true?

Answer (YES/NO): NO